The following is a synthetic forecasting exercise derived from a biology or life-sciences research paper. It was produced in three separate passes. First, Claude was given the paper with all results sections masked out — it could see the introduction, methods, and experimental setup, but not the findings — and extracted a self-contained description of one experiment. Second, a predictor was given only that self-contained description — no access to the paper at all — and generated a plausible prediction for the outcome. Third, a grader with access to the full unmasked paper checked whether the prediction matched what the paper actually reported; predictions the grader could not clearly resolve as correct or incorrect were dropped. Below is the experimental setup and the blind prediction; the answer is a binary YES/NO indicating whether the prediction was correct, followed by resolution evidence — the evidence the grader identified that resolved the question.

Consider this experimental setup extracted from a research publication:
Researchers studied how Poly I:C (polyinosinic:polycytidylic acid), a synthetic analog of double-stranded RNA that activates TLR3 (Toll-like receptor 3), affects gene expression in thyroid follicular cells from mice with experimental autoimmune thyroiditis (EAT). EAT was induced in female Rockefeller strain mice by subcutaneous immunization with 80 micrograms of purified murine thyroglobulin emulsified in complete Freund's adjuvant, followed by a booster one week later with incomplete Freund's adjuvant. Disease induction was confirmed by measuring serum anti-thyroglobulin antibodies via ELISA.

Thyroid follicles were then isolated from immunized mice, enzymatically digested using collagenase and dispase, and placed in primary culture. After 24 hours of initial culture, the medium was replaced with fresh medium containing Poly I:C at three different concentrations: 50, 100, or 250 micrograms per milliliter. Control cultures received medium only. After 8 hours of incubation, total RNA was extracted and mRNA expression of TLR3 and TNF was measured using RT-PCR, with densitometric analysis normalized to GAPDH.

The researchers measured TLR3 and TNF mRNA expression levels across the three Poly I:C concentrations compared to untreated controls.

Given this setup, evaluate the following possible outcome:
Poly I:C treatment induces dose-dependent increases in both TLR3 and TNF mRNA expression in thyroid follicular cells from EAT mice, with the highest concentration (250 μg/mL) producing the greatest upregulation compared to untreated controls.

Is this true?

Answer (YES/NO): NO